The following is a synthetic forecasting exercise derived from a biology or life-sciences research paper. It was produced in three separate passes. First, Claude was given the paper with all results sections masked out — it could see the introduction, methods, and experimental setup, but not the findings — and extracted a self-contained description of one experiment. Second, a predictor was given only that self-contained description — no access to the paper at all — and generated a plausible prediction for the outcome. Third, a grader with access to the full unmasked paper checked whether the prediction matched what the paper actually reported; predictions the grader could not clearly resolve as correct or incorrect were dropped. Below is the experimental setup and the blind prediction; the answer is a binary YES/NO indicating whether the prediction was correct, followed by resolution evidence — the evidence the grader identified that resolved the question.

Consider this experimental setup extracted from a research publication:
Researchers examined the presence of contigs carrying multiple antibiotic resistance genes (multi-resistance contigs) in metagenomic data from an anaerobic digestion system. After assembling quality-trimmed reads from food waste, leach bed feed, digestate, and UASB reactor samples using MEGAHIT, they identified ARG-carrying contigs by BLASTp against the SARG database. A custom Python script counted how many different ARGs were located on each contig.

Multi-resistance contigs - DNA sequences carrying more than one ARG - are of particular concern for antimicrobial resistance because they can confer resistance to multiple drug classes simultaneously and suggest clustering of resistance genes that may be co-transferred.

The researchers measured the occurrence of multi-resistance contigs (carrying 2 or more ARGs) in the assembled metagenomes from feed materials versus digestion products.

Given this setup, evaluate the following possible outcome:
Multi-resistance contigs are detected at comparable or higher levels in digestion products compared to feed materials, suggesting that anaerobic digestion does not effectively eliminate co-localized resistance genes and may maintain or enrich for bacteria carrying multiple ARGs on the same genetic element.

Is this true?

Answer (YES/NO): NO